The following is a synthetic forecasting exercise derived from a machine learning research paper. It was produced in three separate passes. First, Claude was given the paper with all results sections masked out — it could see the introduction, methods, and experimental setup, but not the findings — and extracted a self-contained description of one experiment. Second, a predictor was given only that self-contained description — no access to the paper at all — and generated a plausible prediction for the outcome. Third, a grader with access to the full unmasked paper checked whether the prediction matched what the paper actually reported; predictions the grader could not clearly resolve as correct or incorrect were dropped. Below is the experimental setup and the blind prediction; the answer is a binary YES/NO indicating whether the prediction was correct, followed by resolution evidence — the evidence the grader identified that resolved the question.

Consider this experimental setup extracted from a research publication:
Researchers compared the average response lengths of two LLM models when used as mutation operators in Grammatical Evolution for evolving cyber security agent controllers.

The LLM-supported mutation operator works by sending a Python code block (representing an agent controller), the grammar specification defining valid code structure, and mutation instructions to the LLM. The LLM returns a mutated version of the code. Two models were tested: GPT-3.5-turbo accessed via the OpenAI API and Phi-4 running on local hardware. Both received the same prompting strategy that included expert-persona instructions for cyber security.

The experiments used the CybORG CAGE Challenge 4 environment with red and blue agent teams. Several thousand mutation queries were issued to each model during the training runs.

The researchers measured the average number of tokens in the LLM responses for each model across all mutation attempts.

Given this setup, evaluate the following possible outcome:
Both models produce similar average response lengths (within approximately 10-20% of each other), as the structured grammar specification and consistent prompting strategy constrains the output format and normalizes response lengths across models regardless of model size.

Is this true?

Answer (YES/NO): NO